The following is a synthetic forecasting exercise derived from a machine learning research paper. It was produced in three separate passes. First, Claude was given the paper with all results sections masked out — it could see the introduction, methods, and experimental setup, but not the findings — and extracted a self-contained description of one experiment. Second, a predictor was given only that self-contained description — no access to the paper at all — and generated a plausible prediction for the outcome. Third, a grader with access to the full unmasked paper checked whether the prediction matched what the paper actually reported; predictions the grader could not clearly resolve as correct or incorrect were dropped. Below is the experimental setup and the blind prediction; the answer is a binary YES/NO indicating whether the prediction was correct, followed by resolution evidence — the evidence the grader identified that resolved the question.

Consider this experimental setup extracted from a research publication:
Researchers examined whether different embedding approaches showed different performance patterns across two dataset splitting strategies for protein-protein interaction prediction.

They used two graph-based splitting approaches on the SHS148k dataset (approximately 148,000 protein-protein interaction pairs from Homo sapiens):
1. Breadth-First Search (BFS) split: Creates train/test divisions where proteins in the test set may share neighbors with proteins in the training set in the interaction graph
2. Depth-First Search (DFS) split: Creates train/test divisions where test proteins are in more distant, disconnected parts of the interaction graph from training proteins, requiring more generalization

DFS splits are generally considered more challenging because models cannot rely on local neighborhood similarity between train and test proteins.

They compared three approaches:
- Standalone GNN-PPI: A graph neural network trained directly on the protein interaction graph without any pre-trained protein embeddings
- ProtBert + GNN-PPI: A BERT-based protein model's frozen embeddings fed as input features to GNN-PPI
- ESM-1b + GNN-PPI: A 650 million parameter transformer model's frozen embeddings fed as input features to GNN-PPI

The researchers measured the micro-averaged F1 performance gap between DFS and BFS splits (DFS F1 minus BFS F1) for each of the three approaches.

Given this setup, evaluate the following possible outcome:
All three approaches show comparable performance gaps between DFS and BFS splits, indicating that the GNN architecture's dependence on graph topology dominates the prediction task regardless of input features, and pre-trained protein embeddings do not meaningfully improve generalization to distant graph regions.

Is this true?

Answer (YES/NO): NO